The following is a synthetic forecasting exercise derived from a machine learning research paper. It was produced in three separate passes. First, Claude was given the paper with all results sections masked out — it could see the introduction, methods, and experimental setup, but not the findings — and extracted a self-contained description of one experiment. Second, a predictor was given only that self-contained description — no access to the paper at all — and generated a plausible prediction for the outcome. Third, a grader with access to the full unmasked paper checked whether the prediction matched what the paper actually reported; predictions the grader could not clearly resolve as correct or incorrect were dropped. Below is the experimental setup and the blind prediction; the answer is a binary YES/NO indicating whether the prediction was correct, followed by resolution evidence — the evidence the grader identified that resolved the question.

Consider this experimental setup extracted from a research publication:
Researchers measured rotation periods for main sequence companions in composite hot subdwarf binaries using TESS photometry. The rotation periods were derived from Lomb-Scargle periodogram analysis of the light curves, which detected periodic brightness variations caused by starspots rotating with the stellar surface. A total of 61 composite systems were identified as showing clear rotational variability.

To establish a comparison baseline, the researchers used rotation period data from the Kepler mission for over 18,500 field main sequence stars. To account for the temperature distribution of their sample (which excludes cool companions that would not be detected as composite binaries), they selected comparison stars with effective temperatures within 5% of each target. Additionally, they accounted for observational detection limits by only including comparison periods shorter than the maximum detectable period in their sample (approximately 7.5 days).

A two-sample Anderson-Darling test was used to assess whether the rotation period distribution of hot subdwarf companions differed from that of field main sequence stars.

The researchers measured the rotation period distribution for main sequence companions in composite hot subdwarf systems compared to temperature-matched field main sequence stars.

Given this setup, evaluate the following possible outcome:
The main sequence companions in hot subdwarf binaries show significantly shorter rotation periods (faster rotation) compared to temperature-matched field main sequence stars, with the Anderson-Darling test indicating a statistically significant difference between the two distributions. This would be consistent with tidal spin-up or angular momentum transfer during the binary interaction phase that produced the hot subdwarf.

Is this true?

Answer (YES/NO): YES